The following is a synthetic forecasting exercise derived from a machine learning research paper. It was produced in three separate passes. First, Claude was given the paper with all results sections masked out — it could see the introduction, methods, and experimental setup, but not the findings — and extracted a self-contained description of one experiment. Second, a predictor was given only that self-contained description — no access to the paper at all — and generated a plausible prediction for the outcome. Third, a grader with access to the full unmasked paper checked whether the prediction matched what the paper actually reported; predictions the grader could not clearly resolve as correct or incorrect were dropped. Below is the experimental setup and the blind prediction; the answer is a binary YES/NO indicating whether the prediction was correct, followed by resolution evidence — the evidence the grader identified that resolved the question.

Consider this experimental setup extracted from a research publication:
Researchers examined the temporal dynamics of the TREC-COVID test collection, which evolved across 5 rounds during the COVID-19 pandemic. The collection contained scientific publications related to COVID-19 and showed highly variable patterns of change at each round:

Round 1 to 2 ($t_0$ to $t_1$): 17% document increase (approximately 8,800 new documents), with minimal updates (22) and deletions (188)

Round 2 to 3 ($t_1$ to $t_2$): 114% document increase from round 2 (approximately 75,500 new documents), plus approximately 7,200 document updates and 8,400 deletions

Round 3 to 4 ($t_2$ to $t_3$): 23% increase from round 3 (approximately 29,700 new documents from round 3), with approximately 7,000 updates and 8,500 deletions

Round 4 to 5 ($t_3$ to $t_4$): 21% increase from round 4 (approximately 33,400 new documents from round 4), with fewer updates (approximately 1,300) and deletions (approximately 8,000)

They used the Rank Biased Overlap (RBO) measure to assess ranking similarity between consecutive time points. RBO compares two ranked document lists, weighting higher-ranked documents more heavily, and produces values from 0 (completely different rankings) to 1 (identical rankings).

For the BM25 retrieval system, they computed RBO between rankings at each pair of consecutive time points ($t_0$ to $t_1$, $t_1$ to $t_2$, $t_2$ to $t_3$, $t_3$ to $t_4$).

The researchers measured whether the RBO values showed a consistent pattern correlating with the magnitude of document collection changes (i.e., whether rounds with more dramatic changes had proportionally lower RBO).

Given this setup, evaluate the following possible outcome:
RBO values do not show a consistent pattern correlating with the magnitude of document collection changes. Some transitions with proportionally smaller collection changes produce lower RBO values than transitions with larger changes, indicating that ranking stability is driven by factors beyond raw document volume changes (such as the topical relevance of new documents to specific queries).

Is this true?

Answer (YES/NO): NO